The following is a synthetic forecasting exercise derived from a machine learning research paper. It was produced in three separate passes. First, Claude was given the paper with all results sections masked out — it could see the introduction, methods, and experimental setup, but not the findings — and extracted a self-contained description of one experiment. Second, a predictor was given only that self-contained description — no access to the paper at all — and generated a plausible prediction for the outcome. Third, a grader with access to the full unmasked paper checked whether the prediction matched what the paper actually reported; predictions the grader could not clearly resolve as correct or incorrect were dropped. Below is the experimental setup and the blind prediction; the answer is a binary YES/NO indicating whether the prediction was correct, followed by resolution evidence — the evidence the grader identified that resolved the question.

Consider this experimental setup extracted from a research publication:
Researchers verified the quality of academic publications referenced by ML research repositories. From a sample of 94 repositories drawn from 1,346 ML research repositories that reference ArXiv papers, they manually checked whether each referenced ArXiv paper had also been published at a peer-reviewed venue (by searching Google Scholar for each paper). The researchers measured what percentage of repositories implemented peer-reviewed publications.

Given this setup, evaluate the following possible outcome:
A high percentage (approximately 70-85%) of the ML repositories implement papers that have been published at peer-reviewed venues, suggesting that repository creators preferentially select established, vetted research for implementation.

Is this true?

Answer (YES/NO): YES